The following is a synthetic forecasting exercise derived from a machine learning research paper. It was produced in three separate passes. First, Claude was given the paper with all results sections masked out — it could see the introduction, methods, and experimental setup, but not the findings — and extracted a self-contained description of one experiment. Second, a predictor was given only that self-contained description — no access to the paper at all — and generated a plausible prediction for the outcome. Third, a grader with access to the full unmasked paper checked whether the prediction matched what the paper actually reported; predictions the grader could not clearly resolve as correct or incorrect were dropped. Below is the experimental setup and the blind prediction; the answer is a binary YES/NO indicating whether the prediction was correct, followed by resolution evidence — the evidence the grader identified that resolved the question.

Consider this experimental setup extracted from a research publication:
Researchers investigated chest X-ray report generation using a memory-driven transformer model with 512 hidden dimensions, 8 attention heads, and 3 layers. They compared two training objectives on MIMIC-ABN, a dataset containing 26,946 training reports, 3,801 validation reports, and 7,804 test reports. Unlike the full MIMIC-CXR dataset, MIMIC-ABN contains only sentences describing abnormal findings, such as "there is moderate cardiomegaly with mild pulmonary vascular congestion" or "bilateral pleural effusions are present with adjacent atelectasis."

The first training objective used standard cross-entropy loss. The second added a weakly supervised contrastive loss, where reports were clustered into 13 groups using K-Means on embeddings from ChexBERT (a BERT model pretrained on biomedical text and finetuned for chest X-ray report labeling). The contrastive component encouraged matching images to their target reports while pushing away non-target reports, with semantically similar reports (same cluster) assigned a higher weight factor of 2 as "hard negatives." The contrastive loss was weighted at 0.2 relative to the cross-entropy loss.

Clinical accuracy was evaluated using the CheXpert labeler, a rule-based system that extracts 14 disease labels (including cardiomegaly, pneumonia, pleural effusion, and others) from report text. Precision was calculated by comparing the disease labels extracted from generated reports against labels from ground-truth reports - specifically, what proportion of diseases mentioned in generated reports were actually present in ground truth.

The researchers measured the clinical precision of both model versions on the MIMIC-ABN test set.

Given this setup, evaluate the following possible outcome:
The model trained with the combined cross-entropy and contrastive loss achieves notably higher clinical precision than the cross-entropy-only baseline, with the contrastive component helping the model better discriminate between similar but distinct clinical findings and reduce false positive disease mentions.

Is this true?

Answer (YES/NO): NO